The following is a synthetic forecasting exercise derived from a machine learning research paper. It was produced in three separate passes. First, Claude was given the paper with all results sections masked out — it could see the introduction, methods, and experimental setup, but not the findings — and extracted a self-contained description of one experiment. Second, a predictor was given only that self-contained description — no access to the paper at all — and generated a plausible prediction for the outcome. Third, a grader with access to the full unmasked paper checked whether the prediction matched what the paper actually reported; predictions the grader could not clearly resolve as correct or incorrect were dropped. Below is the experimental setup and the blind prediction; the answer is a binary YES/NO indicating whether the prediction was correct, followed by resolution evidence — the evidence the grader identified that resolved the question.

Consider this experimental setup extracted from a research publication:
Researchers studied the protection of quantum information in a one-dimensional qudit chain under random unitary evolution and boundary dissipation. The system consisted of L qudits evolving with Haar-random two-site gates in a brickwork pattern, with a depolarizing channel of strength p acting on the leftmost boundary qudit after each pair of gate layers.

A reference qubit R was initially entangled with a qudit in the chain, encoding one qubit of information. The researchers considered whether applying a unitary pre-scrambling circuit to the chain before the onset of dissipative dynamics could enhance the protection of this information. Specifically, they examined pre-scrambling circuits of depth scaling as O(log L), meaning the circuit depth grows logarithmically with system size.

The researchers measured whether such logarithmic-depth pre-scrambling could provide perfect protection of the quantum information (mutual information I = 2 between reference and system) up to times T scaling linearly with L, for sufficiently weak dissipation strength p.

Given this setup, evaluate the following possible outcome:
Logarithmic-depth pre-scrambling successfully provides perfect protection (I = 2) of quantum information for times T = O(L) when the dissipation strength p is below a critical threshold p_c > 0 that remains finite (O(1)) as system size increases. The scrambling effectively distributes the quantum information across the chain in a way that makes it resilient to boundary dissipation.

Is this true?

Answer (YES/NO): YES